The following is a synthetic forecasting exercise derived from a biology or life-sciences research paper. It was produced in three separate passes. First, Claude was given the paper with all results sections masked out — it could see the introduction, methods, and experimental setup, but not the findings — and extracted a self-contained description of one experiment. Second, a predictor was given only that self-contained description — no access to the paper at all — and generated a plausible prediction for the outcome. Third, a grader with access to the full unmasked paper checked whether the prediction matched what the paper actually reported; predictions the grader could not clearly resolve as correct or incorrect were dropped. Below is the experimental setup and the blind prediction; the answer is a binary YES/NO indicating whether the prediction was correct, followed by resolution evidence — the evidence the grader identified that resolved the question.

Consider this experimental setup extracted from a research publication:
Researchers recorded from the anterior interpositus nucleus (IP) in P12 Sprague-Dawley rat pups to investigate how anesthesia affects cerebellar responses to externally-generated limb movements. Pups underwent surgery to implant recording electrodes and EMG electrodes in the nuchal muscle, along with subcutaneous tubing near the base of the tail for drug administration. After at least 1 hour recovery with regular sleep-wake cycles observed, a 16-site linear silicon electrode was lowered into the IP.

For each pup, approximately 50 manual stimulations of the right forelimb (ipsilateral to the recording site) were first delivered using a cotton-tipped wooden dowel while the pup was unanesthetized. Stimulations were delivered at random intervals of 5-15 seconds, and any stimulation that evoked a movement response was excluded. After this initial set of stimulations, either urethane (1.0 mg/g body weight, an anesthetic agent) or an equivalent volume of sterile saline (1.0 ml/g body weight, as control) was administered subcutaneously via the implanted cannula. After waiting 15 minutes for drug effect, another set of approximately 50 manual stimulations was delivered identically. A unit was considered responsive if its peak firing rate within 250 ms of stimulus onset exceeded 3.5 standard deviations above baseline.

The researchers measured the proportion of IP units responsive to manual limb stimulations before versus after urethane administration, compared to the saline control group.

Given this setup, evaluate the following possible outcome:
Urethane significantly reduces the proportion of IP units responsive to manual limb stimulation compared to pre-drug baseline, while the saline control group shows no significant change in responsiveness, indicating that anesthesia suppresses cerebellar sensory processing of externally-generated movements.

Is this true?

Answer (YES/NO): NO